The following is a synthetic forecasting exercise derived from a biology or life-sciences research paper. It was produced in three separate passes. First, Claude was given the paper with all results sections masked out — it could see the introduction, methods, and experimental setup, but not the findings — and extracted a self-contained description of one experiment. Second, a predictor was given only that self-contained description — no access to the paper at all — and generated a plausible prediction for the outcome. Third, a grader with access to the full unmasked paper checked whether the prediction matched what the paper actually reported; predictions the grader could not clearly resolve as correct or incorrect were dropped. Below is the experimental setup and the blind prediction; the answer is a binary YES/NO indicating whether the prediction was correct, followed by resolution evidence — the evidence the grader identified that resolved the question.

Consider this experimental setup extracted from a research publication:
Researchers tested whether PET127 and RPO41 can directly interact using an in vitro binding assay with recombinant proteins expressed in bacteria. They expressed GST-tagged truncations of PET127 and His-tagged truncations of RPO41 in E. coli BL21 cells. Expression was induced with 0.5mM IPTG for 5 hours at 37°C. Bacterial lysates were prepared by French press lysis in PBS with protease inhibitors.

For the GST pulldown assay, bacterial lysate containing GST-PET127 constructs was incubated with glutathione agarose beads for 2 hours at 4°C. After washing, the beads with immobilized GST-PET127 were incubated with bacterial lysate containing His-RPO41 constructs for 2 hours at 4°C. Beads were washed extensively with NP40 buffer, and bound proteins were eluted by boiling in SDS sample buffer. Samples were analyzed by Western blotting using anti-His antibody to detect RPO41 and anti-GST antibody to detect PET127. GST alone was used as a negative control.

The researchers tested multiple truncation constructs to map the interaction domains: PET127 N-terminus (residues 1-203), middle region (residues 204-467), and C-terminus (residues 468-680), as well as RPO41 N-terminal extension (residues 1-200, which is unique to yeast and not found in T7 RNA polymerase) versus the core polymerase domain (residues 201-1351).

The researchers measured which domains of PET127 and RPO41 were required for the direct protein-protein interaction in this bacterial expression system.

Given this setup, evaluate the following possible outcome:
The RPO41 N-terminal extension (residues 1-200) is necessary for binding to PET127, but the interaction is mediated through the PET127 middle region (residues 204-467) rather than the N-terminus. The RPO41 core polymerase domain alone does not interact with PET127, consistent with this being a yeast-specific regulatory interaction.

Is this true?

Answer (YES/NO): NO